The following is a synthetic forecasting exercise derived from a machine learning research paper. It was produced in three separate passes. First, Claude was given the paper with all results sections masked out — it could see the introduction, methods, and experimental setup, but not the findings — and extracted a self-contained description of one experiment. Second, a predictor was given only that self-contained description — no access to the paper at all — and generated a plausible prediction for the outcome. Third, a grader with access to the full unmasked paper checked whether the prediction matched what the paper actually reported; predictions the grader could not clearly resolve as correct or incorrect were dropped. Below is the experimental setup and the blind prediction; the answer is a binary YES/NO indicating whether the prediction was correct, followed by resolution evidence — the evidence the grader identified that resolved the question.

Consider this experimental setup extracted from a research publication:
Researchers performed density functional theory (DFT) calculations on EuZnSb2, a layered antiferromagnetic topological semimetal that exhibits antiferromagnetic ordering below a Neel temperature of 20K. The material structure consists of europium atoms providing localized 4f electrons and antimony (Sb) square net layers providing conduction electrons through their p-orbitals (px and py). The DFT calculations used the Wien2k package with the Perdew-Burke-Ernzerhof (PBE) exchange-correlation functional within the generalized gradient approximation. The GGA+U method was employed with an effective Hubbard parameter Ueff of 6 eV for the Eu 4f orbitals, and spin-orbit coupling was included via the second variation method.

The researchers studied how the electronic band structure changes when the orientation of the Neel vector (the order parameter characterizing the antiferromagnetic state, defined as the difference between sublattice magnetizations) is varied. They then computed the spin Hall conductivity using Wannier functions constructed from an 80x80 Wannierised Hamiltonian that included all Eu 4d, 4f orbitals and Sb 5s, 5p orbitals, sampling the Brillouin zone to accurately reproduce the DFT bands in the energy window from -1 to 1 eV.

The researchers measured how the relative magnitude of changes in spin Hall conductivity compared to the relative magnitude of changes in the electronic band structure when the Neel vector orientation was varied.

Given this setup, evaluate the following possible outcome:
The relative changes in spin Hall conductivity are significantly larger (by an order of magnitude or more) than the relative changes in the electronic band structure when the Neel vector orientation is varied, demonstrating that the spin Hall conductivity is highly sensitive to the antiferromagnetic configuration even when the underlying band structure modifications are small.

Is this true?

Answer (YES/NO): YES